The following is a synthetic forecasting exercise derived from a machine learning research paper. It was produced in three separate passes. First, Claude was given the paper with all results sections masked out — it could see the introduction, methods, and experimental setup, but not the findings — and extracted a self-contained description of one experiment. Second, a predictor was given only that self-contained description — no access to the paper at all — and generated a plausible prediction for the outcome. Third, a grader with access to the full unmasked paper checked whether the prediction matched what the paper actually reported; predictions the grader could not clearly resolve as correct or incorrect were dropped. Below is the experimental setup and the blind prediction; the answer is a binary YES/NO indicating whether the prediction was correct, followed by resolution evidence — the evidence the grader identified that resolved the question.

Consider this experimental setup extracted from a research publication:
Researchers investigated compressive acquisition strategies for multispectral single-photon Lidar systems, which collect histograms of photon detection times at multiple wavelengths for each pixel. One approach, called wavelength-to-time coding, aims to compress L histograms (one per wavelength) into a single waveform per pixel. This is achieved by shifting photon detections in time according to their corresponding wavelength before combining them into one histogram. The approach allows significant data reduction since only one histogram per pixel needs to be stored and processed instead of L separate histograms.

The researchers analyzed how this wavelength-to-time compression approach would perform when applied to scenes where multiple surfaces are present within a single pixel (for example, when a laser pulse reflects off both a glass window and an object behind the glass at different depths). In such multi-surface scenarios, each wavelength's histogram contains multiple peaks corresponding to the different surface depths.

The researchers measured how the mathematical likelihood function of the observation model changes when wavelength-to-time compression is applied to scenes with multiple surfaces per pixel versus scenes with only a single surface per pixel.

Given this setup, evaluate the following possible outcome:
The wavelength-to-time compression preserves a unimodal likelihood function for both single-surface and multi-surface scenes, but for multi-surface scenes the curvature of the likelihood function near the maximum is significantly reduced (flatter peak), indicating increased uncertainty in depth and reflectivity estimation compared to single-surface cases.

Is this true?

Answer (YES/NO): NO